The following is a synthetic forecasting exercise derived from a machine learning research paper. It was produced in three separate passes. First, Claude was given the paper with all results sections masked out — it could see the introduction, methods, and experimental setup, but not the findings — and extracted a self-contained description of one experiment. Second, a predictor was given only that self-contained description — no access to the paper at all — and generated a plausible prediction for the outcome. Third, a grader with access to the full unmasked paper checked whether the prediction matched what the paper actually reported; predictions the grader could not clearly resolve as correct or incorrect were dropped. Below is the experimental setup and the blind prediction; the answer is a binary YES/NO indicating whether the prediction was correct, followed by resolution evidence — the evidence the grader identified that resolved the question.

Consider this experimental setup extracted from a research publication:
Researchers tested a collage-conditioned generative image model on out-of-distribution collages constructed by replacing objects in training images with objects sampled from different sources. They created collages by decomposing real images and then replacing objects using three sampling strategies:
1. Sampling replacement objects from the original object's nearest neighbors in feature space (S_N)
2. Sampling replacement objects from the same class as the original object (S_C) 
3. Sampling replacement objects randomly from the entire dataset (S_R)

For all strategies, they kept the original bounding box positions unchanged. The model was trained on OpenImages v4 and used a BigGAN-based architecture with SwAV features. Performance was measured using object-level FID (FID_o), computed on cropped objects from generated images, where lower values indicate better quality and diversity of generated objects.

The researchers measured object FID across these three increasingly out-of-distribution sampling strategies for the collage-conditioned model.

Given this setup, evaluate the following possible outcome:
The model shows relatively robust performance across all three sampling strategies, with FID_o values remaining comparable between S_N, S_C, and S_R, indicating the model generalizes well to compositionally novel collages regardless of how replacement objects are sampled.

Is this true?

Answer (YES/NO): NO